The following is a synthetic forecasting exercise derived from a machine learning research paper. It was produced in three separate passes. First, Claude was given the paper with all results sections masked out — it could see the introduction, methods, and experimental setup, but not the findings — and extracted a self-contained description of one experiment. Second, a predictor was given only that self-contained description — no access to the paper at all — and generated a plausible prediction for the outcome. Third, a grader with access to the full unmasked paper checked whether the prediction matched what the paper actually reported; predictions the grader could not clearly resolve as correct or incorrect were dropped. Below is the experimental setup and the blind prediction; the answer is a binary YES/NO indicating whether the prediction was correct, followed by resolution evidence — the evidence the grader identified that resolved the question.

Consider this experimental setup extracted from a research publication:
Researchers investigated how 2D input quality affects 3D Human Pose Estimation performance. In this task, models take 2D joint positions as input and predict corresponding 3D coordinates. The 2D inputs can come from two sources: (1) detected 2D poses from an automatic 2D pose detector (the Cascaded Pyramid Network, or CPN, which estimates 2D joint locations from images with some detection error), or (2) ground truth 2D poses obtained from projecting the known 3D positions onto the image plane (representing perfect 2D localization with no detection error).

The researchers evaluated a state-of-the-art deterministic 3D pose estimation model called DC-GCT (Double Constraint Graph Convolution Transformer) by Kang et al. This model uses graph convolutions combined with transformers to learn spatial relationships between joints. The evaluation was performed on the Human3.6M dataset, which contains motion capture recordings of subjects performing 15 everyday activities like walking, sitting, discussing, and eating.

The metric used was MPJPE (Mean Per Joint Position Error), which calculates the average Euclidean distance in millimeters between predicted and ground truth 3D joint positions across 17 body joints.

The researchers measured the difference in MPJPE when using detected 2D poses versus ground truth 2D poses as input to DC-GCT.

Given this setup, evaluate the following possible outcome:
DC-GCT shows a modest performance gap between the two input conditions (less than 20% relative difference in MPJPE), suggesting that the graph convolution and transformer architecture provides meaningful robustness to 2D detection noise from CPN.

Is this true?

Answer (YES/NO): NO